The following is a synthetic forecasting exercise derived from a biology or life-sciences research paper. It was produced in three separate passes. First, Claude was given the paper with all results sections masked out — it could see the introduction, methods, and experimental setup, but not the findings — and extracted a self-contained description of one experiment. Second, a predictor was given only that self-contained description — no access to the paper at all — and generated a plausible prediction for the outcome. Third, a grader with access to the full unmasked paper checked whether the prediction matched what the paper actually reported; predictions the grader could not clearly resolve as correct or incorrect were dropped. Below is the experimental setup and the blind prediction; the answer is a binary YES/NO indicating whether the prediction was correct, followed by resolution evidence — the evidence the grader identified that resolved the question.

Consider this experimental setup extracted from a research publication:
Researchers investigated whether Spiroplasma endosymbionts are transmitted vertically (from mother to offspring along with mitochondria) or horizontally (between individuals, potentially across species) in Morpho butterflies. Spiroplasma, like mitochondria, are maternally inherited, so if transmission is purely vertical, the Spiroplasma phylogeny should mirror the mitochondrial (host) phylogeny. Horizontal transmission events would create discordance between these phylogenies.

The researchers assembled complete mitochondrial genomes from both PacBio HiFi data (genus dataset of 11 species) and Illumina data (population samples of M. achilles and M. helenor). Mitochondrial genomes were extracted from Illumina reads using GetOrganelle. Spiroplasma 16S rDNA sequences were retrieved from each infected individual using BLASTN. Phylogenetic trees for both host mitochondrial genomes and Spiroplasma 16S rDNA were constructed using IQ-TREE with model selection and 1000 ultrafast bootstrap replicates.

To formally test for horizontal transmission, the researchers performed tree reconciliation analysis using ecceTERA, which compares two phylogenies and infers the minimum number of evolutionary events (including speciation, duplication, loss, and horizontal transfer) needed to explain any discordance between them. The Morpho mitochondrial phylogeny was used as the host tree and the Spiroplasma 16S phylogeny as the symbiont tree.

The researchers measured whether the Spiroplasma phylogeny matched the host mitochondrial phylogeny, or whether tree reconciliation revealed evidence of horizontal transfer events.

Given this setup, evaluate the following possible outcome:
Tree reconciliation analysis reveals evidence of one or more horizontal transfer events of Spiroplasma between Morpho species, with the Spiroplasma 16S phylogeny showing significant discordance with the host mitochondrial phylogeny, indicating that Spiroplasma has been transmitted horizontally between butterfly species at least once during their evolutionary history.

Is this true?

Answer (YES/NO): NO